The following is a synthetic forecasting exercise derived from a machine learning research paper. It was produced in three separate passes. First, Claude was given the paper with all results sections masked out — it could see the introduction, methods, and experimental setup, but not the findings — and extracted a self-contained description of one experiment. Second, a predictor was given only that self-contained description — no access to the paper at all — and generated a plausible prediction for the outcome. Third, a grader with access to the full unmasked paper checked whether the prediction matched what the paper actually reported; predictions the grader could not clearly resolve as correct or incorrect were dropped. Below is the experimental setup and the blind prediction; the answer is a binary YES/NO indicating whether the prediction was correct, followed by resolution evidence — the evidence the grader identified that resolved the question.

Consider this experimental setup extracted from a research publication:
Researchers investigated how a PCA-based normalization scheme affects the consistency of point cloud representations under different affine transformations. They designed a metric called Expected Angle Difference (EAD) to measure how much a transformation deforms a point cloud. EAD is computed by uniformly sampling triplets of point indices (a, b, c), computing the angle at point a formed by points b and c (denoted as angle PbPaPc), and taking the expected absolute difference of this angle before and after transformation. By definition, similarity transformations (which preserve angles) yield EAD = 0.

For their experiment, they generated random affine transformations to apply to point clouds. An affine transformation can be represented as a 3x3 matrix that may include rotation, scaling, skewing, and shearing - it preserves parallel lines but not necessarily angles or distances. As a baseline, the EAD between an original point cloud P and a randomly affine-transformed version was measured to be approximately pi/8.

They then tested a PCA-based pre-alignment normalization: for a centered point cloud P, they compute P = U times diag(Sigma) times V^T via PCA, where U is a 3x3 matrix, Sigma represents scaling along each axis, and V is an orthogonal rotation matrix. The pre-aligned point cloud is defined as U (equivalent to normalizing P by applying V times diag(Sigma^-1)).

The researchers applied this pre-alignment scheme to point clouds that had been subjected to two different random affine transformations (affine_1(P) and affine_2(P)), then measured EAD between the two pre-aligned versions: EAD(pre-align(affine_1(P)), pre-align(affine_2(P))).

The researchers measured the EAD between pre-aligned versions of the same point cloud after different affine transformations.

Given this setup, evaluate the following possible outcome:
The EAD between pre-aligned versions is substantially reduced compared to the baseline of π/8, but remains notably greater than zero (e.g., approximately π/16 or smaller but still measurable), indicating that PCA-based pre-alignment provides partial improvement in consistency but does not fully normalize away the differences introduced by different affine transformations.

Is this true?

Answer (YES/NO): NO